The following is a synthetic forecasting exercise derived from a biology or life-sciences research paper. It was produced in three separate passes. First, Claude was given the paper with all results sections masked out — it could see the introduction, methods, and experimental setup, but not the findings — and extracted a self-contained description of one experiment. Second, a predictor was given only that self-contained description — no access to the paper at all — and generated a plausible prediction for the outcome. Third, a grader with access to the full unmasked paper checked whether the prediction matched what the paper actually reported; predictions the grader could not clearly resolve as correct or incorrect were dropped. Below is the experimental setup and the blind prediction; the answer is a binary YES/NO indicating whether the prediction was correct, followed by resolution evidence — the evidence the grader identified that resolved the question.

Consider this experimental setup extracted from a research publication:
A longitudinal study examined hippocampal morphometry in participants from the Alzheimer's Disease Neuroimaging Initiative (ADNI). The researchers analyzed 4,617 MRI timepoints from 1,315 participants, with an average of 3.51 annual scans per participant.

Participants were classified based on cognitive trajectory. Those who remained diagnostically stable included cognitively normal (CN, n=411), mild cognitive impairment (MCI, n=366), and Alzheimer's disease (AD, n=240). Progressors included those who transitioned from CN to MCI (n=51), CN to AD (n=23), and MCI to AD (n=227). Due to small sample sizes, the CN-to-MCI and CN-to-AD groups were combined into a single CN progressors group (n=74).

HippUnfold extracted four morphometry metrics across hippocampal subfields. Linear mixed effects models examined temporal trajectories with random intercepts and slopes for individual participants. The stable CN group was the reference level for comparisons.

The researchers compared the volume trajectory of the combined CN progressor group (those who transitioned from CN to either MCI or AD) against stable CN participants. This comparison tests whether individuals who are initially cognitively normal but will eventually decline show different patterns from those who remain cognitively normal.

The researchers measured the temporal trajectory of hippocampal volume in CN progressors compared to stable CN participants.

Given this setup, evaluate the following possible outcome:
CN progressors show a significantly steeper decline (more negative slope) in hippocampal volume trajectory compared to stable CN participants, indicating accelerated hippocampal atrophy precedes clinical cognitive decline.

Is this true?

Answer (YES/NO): YES